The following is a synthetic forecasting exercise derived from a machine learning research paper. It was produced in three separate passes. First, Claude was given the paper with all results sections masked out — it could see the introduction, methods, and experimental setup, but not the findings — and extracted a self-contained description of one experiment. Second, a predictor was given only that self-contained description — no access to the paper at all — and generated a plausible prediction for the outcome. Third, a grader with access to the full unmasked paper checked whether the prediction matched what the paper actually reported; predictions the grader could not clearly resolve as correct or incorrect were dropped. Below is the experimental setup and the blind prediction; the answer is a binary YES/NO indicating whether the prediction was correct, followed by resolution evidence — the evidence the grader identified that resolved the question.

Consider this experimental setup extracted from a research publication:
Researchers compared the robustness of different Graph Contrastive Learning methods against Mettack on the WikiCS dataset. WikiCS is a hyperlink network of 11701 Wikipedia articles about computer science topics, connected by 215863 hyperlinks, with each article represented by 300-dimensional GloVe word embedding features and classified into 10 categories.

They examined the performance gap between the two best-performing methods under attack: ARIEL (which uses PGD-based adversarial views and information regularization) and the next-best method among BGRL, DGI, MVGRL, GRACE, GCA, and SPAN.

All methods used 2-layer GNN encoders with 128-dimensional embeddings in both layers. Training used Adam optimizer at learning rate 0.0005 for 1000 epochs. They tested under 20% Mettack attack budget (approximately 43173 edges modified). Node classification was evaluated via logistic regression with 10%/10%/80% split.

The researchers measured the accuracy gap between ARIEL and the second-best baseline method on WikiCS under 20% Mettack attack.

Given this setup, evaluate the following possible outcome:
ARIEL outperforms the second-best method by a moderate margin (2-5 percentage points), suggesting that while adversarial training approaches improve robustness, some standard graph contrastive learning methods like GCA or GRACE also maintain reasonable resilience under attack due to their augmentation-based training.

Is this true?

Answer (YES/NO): NO